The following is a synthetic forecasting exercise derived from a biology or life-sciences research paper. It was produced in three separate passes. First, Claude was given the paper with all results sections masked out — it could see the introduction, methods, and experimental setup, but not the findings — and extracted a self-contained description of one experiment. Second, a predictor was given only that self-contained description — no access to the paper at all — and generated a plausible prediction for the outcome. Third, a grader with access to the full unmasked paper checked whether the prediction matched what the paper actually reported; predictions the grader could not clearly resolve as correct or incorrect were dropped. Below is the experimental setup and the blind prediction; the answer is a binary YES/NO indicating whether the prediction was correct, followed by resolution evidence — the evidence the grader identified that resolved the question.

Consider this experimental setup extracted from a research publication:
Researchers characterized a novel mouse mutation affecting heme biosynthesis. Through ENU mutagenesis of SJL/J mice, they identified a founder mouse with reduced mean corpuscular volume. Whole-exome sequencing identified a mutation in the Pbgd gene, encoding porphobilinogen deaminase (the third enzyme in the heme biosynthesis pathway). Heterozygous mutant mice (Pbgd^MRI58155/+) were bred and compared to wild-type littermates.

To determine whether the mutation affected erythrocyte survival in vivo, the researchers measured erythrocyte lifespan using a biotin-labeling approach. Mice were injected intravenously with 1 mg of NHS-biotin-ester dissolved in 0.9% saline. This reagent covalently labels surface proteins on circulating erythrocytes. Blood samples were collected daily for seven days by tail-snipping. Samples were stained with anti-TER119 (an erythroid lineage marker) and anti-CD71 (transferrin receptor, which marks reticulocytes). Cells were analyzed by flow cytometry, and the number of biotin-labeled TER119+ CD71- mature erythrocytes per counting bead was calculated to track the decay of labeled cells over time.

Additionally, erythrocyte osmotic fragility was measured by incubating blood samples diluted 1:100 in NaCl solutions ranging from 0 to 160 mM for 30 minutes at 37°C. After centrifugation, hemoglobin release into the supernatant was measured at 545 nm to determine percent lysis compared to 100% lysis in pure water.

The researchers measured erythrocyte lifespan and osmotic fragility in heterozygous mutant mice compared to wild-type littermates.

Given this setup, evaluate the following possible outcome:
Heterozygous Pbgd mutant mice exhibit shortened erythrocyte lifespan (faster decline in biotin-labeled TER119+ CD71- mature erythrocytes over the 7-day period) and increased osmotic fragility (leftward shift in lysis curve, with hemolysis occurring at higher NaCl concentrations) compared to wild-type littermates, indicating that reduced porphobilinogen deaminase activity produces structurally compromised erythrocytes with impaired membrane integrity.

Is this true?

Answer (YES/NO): NO